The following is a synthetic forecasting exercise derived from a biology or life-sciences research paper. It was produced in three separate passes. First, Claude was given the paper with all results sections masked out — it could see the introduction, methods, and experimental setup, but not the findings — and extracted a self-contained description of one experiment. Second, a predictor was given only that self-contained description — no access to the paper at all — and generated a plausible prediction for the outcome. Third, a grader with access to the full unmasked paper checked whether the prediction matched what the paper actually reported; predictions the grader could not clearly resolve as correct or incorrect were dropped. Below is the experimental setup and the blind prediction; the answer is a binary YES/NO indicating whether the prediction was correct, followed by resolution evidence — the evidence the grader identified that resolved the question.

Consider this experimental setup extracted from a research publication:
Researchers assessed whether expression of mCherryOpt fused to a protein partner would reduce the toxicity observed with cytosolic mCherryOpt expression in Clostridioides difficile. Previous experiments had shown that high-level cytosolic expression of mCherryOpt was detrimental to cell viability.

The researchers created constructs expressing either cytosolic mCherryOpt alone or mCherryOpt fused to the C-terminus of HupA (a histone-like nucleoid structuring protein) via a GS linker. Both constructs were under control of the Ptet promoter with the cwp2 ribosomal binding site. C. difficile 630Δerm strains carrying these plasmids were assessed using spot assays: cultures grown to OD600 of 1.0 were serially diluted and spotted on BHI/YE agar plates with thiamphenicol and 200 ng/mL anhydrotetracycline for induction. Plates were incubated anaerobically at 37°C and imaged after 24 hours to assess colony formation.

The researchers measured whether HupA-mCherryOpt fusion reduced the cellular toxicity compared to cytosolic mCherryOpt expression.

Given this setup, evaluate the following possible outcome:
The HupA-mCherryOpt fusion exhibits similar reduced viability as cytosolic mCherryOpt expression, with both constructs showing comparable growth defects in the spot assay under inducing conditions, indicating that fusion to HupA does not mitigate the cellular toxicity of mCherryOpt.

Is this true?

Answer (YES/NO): NO